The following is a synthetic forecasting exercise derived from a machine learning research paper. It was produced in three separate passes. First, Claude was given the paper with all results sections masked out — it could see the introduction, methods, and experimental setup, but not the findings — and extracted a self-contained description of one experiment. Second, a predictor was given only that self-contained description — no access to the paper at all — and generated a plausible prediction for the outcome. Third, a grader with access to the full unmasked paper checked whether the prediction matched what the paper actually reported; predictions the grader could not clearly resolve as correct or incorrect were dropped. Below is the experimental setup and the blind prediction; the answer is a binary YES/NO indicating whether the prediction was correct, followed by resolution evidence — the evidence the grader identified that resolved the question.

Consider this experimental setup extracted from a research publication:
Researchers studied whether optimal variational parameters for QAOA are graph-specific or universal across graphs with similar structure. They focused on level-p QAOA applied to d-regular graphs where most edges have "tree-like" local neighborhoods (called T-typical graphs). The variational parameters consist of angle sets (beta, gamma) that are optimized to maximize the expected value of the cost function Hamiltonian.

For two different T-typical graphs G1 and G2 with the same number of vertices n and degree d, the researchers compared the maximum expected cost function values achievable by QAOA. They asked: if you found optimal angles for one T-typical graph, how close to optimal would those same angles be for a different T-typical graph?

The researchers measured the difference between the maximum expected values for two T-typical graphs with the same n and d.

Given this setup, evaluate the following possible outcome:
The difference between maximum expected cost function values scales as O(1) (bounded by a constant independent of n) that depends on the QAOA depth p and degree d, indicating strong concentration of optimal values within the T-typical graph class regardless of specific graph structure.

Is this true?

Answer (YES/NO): NO